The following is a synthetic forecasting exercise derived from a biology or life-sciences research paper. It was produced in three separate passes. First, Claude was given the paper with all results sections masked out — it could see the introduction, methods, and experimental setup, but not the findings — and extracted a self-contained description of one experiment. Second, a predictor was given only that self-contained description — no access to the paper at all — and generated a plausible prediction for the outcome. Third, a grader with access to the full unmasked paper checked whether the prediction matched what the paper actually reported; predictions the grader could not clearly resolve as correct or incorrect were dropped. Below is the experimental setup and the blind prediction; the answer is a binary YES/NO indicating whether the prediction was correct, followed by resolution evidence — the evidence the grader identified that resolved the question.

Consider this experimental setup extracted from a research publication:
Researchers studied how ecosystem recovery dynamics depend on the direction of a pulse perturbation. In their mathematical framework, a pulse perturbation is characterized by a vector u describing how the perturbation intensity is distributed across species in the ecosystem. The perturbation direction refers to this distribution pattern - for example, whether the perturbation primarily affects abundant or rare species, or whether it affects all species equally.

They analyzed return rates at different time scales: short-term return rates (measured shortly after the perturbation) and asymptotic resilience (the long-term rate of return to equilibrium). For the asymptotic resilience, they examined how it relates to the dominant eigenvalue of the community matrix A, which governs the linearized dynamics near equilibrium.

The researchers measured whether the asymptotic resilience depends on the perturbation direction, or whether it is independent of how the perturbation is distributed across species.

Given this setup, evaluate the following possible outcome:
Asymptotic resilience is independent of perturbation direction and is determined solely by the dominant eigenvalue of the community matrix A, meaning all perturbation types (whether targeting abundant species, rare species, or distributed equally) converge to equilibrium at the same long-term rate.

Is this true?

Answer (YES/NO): YES